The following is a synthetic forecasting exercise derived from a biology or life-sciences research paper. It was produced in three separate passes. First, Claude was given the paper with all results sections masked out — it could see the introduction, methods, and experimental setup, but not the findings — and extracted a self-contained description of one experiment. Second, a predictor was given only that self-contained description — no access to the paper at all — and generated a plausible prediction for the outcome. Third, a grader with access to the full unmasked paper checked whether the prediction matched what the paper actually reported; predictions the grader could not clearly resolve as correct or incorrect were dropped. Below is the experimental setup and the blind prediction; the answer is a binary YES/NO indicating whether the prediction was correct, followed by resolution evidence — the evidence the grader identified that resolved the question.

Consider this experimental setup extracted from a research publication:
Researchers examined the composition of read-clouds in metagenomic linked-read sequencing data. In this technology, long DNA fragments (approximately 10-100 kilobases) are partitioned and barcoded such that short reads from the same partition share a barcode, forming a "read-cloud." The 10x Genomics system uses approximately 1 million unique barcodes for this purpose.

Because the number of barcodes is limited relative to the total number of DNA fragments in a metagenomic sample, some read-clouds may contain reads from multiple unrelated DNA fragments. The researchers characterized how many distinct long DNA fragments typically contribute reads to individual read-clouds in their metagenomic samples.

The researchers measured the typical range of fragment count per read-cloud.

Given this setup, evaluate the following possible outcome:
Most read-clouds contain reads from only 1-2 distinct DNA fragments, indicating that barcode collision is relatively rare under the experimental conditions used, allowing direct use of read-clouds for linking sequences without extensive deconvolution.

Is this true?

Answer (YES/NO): NO